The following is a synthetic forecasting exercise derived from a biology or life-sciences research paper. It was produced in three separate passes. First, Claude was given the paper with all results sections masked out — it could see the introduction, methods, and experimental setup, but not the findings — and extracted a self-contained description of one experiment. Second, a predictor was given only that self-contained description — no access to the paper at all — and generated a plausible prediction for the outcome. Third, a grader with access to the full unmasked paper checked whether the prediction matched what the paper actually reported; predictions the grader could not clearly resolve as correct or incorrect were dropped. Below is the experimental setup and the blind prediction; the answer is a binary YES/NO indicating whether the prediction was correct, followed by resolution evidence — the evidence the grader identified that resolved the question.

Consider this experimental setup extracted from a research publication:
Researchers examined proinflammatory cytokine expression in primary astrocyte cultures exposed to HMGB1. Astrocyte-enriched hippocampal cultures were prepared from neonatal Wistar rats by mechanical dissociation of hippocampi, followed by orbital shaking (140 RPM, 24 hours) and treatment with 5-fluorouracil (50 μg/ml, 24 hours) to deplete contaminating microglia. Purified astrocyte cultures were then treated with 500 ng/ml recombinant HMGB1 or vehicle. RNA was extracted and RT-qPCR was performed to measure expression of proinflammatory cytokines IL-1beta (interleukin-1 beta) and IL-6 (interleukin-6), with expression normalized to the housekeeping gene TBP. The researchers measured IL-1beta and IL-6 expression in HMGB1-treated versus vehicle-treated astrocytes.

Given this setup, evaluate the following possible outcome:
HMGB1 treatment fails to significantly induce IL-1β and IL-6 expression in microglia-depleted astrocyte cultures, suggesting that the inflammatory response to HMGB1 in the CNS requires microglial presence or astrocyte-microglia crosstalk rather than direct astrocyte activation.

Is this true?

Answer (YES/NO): NO